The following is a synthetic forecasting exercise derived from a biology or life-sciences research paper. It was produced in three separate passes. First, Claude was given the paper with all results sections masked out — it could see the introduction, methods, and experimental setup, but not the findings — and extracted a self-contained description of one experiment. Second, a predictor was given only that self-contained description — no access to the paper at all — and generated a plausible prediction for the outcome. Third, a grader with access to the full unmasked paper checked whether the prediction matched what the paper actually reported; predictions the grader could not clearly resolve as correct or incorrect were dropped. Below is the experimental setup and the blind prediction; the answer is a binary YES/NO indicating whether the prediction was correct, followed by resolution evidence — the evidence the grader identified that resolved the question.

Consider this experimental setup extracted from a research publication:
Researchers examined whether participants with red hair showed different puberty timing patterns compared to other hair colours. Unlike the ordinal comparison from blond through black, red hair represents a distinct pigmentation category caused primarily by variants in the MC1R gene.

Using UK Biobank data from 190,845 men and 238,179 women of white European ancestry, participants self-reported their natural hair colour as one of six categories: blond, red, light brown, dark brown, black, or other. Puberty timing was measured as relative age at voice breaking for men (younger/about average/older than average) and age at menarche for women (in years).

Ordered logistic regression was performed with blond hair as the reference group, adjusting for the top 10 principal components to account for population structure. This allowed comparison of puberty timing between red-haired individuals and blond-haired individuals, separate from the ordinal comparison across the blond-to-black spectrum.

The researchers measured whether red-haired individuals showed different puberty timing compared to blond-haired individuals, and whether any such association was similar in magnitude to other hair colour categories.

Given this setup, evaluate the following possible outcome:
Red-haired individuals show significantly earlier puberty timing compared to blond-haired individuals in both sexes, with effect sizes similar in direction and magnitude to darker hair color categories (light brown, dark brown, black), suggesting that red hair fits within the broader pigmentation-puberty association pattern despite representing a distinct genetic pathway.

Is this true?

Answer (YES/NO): NO